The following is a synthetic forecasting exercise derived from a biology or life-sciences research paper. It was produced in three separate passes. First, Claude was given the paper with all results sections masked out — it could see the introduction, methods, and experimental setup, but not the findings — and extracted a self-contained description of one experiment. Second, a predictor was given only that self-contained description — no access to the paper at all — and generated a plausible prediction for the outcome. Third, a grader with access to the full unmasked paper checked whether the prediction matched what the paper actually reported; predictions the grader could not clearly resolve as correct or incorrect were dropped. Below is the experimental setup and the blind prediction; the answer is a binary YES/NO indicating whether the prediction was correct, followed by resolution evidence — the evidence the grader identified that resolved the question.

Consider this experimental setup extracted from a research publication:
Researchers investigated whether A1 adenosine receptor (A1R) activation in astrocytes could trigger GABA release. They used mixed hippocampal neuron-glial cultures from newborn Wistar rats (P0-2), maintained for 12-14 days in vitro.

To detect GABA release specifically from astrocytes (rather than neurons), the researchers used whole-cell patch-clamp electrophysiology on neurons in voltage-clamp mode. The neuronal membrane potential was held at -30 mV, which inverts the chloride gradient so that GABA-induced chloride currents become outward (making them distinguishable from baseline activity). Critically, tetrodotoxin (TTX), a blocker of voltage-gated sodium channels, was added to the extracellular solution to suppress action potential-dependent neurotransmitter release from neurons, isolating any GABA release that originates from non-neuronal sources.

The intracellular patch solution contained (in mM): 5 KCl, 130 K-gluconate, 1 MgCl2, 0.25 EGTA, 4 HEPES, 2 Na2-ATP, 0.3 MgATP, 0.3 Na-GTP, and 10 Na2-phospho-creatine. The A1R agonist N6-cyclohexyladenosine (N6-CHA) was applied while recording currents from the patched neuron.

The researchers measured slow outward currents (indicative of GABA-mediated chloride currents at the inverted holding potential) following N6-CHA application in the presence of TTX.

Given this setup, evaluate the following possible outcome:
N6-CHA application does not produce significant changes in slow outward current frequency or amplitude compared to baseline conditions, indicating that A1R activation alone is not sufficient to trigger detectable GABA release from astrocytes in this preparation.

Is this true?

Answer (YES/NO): NO